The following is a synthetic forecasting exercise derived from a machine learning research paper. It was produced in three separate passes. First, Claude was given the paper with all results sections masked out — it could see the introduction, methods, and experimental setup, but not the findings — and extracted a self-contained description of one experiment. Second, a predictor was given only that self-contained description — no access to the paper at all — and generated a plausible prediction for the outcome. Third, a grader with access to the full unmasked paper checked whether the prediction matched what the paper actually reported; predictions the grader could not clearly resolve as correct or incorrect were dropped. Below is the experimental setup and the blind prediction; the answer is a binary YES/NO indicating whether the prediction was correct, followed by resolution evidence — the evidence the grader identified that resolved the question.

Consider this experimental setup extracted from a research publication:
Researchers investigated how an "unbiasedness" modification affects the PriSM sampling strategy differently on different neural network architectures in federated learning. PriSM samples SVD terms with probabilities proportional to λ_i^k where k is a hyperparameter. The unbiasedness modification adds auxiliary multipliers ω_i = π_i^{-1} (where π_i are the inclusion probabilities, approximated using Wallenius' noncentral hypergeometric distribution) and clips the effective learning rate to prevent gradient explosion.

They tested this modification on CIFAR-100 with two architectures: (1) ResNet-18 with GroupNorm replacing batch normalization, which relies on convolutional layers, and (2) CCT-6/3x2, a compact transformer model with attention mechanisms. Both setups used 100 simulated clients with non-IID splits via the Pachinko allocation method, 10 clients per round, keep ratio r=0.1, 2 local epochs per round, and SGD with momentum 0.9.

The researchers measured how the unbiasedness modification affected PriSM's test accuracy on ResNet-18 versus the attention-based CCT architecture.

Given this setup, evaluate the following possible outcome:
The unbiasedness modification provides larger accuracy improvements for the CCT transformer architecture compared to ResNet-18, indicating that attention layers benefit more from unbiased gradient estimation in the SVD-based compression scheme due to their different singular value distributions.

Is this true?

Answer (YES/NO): NO